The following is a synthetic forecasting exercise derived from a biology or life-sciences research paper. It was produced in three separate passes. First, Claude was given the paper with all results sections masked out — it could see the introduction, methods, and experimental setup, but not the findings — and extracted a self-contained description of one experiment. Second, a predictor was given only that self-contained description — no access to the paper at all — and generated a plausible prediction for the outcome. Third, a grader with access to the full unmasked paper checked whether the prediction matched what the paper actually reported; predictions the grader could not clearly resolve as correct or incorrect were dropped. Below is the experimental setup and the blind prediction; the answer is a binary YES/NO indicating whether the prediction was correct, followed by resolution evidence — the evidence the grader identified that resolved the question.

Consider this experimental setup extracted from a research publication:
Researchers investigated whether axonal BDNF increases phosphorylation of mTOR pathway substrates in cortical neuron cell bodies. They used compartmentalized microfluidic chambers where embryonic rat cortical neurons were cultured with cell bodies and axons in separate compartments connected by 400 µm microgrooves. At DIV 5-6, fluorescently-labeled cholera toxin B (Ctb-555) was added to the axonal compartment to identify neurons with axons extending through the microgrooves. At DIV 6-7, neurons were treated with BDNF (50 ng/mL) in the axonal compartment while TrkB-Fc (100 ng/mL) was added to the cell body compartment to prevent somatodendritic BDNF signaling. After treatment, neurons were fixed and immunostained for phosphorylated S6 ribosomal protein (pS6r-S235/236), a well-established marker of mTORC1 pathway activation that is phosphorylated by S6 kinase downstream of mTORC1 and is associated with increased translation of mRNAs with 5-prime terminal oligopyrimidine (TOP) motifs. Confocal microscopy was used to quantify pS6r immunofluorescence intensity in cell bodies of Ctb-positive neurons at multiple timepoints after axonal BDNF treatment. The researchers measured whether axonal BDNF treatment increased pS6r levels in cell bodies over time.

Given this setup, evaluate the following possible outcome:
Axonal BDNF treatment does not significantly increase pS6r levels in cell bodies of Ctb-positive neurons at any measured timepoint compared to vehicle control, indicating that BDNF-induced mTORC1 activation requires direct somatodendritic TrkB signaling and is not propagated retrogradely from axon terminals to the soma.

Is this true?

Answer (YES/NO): NO